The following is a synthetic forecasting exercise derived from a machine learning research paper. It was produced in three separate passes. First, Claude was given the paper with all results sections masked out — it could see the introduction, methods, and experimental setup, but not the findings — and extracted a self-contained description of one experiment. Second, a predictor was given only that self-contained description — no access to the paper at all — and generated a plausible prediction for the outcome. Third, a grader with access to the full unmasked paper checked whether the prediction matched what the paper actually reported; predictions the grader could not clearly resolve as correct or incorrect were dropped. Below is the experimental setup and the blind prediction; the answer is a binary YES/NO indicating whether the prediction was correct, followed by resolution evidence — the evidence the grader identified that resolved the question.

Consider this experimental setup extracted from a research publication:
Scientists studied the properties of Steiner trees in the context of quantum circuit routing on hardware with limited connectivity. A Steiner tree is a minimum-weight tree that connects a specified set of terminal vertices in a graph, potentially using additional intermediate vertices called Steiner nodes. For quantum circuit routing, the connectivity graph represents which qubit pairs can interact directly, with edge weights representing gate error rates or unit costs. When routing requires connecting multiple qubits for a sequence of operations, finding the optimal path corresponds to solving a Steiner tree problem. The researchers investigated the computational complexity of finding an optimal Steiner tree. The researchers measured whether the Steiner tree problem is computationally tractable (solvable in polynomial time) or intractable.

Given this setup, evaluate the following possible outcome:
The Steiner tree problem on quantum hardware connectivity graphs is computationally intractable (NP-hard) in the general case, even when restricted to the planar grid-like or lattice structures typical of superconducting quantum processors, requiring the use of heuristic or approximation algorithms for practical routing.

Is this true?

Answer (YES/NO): NO